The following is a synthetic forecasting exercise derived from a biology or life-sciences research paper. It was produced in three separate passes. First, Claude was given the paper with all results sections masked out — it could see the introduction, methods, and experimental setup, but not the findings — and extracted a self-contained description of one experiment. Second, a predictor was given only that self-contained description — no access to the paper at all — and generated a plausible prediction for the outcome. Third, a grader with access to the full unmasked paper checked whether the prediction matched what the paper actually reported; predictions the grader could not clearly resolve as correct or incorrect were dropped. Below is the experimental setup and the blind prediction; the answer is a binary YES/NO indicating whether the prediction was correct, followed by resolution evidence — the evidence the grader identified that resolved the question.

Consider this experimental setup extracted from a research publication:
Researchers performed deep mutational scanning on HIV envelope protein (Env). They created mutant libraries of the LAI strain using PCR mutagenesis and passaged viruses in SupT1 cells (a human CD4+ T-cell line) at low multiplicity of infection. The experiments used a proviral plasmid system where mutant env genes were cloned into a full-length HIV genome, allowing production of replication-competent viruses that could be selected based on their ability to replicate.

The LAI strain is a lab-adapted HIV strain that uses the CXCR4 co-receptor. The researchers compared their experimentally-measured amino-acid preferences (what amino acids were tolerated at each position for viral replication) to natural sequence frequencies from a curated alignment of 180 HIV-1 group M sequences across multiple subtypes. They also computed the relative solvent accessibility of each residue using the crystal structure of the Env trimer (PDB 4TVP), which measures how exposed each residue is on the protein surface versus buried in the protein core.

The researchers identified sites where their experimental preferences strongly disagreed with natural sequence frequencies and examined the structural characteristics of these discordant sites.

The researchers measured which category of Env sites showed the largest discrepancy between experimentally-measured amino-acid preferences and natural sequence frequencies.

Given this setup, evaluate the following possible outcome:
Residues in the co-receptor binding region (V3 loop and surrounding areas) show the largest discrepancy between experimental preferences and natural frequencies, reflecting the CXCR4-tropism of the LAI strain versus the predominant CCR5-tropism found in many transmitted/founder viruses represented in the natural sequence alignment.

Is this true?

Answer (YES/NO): NO